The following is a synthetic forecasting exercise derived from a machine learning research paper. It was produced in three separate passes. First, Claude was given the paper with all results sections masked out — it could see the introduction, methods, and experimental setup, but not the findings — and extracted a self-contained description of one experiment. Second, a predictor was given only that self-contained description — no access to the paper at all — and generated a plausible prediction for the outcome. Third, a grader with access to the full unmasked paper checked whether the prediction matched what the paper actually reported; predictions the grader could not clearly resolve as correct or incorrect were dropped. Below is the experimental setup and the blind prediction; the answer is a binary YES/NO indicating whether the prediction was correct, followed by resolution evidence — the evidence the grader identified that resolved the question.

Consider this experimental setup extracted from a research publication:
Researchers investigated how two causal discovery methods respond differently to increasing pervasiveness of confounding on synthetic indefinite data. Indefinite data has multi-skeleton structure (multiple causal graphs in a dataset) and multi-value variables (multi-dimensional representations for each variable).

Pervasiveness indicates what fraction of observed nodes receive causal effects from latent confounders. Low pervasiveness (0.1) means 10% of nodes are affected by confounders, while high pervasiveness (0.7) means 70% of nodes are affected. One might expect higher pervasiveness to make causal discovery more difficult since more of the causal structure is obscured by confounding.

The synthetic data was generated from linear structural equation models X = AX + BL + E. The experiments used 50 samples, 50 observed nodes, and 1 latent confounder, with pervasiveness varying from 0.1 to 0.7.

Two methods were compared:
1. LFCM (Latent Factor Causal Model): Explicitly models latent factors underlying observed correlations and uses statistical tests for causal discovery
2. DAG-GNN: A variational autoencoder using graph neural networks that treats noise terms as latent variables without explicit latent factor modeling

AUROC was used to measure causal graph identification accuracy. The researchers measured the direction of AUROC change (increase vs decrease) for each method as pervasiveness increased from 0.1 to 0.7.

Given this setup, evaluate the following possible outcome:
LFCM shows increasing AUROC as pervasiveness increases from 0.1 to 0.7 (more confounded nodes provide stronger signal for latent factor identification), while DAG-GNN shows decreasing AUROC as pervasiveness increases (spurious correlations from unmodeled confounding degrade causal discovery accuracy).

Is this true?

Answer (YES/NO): NO